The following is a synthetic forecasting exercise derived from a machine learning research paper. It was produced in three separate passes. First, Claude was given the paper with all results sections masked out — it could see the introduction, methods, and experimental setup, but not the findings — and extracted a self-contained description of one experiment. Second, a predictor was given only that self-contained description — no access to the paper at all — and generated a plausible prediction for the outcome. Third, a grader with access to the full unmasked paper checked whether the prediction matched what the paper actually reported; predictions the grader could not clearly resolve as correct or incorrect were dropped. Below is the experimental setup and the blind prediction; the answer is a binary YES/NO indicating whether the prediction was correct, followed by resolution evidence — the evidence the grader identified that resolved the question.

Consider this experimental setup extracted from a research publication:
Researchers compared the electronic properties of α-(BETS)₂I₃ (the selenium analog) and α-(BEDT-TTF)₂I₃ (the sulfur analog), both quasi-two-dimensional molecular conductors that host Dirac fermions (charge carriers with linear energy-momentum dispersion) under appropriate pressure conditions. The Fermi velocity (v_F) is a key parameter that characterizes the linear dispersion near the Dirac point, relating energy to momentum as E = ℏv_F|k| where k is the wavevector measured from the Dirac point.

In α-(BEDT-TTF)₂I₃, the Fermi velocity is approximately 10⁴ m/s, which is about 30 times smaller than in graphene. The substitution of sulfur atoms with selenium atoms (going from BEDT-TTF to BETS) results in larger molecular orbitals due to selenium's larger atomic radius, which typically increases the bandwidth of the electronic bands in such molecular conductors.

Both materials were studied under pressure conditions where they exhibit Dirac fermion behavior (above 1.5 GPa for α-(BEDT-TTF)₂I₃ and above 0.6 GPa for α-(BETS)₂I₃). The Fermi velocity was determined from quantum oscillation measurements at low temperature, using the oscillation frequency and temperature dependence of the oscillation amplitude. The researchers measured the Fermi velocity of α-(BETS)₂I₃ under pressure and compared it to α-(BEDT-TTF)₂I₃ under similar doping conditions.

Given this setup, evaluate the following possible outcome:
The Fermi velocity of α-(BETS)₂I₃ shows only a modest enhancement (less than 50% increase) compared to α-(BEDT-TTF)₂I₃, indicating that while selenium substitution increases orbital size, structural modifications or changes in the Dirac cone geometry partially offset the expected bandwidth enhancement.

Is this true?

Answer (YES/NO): NO